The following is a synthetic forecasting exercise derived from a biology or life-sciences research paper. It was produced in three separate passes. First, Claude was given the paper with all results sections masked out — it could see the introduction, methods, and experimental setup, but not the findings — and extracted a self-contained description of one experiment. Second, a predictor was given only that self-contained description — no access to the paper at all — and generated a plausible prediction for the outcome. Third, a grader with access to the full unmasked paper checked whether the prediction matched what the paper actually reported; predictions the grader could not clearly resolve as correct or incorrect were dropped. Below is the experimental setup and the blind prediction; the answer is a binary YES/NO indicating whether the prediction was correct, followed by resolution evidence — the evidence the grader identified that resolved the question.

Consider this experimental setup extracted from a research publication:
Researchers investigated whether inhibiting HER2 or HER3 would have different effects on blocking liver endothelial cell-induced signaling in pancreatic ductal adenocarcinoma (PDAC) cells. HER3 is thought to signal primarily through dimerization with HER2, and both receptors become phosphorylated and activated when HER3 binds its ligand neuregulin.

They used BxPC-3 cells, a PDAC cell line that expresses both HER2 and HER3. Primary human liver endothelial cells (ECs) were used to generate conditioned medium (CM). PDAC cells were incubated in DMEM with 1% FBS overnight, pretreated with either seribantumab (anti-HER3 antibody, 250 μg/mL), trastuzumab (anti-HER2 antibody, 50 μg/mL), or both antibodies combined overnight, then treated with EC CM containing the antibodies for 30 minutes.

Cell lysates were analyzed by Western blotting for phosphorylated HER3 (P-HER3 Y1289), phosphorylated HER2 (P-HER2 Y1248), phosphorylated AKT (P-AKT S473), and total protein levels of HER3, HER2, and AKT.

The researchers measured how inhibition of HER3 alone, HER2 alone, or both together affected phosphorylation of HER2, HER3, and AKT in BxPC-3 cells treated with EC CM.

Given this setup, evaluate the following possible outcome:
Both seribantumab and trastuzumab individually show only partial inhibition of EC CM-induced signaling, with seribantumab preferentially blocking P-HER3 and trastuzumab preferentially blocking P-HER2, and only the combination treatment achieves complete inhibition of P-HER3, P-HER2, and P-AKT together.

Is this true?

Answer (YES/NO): NO